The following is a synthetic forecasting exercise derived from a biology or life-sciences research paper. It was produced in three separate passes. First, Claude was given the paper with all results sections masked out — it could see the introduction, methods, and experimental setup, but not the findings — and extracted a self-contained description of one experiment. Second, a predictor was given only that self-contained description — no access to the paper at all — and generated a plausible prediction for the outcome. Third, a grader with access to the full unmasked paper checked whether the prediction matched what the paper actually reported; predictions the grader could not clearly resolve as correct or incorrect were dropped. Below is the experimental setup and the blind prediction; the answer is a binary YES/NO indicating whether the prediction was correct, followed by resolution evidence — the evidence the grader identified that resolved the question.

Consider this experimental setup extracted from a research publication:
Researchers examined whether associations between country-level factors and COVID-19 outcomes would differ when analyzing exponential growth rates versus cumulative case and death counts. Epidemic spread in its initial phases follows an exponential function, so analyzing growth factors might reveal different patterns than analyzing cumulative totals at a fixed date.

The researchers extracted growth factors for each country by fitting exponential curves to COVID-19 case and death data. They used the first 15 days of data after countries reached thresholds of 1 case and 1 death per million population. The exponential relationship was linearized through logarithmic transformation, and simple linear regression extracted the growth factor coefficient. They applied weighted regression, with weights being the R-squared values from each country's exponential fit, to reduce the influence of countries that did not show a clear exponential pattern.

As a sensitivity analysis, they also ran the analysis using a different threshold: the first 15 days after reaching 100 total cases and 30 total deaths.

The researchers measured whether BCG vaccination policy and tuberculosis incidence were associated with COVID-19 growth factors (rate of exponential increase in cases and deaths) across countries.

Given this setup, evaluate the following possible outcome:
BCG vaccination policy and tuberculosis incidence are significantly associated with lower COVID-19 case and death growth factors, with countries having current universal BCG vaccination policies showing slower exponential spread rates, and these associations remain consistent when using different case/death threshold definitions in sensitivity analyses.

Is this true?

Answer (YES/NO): NO